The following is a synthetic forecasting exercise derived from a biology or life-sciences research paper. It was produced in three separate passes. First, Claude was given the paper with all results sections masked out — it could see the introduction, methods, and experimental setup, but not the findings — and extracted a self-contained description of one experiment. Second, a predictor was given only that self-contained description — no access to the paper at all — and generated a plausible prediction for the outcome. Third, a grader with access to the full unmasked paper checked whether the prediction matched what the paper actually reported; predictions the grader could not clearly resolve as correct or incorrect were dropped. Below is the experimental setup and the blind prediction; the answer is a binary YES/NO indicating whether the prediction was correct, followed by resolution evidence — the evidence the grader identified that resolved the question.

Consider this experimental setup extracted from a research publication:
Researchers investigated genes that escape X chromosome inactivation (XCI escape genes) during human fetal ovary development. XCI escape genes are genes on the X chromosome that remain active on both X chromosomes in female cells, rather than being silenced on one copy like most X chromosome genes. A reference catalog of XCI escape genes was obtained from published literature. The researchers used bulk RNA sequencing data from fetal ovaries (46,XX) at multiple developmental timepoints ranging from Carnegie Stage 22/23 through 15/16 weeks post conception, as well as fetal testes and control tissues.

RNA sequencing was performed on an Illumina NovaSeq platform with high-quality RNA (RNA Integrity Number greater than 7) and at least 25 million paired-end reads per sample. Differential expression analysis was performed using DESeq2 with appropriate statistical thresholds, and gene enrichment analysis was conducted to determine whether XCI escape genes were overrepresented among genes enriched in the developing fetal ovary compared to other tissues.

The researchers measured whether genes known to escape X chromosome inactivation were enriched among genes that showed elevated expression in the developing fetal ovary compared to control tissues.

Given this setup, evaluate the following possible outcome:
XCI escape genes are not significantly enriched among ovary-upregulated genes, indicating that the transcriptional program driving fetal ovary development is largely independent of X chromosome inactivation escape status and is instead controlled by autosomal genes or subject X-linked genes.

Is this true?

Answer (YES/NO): NO